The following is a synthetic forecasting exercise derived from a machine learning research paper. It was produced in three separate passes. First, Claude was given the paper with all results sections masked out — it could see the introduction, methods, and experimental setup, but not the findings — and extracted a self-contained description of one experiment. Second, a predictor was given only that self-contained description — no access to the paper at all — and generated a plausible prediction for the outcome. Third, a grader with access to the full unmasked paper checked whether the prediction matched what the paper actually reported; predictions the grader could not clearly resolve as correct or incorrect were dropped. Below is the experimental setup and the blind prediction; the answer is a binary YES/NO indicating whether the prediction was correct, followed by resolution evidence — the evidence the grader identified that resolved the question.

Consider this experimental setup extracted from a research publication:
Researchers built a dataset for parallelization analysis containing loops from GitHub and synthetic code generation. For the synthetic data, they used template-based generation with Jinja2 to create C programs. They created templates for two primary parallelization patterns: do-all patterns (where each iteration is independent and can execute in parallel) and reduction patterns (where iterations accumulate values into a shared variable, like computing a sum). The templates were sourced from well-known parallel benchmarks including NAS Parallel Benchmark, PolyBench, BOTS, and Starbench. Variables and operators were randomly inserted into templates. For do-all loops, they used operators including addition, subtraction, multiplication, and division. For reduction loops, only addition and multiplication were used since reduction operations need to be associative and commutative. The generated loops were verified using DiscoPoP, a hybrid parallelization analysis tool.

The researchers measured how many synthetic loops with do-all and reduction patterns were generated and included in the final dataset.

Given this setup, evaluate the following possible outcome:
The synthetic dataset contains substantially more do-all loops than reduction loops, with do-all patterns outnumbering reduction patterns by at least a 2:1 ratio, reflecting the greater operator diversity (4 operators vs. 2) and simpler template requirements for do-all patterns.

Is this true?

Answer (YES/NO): NO